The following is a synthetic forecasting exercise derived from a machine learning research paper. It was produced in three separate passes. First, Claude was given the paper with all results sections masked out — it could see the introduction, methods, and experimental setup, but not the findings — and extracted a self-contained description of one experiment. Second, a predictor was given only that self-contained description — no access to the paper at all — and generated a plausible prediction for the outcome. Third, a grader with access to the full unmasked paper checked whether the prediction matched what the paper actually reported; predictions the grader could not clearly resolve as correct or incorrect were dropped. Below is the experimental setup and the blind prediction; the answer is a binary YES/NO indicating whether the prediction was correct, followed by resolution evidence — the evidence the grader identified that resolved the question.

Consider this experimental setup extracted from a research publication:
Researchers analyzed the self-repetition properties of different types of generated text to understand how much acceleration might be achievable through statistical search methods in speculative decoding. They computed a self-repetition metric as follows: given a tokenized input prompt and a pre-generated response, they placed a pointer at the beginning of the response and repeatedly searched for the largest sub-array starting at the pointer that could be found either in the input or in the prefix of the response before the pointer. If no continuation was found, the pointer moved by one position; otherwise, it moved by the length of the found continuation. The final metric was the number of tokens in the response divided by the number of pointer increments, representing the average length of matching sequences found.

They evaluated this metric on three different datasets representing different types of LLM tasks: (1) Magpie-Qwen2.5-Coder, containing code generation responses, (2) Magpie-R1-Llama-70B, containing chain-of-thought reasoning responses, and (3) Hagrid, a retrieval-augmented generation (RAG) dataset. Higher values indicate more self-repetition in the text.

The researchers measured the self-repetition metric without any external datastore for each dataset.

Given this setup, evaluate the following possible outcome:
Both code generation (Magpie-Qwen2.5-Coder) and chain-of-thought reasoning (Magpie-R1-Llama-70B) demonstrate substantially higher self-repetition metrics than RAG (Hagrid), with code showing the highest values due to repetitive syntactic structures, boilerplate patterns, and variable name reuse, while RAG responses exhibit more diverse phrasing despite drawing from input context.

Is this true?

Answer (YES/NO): NO